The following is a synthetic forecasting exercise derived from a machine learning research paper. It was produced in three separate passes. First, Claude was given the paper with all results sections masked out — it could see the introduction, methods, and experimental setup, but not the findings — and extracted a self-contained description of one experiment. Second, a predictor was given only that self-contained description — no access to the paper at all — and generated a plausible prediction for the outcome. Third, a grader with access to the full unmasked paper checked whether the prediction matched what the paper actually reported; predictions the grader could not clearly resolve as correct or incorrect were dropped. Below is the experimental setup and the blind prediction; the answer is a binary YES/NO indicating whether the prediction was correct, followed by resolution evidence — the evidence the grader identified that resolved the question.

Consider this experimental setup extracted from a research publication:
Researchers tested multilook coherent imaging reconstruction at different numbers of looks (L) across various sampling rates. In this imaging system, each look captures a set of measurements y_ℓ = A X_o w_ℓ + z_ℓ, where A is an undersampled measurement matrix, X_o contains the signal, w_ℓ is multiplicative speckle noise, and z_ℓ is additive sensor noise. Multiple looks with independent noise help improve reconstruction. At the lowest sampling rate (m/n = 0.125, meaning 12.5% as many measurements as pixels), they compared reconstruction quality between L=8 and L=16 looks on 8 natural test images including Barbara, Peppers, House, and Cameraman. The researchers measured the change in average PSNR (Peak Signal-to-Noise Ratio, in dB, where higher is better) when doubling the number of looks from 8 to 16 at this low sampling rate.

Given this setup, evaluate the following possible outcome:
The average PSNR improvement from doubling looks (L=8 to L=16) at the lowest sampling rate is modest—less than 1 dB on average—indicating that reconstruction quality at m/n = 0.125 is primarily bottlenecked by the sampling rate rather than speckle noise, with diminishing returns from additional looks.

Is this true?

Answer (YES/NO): NO